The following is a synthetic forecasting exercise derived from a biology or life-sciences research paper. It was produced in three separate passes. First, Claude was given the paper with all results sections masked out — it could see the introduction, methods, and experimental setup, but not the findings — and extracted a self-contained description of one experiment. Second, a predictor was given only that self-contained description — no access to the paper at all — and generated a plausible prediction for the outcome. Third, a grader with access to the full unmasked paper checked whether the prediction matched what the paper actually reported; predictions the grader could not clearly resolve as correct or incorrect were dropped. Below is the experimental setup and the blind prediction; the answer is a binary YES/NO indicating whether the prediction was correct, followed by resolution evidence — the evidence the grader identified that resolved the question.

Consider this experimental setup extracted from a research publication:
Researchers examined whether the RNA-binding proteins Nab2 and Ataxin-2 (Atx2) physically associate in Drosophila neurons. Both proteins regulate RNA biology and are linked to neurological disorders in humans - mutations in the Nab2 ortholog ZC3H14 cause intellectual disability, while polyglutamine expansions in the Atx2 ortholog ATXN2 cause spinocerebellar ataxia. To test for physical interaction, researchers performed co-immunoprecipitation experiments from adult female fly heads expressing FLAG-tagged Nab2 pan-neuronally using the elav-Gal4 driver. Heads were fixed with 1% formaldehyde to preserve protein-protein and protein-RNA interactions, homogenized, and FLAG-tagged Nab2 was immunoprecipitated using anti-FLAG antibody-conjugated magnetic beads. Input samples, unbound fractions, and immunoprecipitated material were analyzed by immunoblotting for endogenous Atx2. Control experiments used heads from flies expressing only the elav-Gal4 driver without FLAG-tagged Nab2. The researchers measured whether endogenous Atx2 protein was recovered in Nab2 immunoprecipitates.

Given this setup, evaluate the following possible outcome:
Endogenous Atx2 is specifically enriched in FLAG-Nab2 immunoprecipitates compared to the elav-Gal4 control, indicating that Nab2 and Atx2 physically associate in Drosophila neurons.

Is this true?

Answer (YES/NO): YES